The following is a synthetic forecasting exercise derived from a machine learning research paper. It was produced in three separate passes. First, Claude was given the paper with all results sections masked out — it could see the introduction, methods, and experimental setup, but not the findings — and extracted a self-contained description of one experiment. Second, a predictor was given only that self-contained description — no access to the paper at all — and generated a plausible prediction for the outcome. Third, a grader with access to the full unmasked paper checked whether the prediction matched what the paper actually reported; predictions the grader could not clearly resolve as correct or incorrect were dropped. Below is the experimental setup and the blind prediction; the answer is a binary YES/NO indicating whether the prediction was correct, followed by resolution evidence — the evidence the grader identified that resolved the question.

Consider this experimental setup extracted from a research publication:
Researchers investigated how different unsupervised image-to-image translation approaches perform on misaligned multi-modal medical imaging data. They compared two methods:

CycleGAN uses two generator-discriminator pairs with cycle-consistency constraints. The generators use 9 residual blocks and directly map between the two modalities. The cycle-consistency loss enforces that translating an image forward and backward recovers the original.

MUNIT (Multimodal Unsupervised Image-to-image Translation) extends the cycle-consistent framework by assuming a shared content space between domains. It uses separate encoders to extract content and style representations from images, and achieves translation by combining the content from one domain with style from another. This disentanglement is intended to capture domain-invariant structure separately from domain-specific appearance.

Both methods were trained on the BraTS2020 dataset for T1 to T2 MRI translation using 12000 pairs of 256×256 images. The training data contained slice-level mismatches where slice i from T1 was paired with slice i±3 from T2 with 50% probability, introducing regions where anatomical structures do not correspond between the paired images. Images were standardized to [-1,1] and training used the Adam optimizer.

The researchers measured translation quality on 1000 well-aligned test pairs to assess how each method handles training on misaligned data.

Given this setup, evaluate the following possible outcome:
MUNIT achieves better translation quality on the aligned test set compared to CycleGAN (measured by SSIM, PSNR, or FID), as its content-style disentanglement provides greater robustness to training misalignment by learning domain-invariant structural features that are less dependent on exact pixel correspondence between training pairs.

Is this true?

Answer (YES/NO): NO